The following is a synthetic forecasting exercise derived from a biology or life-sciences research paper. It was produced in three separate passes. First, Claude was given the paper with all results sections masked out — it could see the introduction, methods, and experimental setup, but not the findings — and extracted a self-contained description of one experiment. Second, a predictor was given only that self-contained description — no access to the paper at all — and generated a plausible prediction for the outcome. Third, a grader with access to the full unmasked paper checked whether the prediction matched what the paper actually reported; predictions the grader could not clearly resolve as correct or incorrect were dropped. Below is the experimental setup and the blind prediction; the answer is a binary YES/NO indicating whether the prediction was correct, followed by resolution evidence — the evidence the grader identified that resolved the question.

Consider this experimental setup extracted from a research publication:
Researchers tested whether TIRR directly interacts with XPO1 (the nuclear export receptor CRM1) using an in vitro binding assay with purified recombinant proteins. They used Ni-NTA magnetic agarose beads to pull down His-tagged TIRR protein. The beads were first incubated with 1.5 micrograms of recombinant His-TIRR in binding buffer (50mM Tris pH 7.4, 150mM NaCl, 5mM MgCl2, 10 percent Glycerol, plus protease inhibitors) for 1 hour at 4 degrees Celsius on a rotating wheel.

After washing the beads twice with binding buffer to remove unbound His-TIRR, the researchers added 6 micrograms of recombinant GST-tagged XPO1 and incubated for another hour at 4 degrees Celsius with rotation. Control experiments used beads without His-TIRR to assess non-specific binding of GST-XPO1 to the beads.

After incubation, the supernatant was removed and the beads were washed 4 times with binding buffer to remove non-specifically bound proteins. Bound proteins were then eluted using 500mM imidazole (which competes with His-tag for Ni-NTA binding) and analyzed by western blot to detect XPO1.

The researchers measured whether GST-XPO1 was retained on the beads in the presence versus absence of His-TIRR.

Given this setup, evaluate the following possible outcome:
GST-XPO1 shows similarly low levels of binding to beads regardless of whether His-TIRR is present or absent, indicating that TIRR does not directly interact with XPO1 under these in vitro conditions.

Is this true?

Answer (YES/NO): NO